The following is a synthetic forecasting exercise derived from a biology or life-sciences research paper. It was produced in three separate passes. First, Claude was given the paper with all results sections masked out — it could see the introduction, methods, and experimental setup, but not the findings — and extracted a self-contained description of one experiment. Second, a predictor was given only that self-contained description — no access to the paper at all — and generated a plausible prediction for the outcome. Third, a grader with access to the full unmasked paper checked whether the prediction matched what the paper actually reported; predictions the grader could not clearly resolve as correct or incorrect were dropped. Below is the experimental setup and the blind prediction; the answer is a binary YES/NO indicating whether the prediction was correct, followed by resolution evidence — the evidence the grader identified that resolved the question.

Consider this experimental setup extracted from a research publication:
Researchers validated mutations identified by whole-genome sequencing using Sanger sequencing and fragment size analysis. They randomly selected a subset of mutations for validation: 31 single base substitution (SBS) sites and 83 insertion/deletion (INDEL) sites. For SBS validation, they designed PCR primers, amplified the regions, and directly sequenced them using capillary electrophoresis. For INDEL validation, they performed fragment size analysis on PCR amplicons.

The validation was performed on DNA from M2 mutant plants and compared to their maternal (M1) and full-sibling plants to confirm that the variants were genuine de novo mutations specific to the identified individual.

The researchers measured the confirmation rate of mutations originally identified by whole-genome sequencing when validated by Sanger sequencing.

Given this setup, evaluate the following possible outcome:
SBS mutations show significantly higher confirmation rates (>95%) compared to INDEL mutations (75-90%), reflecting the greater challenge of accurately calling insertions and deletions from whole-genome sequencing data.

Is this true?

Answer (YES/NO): NO